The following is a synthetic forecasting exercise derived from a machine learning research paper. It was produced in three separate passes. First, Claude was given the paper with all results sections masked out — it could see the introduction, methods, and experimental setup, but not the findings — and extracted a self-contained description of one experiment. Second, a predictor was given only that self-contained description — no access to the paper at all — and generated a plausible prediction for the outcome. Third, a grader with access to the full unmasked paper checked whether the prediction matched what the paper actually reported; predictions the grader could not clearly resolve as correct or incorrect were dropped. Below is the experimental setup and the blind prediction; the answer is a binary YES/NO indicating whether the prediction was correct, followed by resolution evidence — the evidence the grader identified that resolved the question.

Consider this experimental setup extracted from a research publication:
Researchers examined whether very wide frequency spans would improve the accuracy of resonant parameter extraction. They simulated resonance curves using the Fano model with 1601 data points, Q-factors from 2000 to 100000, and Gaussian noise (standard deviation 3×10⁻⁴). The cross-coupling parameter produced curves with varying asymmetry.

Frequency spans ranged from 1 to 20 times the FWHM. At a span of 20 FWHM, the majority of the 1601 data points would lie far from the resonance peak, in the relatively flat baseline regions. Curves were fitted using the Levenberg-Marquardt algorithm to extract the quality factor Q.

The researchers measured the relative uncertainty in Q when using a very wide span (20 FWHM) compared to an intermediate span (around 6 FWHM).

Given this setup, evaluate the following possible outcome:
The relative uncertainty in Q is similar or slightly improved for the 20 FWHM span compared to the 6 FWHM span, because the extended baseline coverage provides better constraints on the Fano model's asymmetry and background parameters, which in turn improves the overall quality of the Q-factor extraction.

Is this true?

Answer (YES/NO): NO